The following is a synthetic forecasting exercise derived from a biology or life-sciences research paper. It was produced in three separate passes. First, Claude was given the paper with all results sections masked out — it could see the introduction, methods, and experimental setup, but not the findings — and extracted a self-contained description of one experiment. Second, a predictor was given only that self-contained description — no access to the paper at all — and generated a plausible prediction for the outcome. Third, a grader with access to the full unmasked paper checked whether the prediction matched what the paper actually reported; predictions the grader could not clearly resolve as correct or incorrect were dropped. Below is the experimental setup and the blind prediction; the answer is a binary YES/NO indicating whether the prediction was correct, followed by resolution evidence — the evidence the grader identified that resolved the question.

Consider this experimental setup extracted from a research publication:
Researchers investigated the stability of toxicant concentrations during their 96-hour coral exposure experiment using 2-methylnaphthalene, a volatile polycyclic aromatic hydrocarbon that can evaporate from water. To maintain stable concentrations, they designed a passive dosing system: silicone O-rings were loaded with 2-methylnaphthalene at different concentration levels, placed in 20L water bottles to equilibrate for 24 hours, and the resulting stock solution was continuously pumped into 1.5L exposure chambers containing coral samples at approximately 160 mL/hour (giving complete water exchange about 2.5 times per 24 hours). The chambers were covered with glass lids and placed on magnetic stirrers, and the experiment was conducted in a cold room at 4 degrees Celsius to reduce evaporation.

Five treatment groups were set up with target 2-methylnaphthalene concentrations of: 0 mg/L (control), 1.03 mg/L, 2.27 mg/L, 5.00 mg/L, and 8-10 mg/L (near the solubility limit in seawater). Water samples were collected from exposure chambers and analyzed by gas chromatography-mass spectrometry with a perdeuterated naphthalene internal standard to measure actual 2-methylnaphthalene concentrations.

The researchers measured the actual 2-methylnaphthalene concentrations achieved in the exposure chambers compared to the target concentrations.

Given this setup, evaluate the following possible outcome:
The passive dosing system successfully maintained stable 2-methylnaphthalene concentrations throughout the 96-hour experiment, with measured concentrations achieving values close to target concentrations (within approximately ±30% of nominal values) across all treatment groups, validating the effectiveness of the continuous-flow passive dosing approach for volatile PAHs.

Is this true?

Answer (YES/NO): NO